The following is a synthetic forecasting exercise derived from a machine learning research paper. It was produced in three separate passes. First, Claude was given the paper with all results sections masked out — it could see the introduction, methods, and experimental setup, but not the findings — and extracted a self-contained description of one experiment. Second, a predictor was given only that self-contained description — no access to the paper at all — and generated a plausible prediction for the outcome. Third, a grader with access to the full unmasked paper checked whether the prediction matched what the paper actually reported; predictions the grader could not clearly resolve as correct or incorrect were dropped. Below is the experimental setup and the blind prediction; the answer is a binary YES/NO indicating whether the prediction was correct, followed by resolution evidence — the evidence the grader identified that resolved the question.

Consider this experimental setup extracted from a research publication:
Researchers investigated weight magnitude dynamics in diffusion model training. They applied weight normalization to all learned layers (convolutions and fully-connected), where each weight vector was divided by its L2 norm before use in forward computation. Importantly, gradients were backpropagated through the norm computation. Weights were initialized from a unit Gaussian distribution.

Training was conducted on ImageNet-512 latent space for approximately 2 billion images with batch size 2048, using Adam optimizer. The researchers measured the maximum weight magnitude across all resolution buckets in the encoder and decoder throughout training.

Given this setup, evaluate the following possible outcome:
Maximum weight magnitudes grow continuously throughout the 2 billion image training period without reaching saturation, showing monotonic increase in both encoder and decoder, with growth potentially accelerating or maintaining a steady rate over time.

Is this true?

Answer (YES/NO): YES